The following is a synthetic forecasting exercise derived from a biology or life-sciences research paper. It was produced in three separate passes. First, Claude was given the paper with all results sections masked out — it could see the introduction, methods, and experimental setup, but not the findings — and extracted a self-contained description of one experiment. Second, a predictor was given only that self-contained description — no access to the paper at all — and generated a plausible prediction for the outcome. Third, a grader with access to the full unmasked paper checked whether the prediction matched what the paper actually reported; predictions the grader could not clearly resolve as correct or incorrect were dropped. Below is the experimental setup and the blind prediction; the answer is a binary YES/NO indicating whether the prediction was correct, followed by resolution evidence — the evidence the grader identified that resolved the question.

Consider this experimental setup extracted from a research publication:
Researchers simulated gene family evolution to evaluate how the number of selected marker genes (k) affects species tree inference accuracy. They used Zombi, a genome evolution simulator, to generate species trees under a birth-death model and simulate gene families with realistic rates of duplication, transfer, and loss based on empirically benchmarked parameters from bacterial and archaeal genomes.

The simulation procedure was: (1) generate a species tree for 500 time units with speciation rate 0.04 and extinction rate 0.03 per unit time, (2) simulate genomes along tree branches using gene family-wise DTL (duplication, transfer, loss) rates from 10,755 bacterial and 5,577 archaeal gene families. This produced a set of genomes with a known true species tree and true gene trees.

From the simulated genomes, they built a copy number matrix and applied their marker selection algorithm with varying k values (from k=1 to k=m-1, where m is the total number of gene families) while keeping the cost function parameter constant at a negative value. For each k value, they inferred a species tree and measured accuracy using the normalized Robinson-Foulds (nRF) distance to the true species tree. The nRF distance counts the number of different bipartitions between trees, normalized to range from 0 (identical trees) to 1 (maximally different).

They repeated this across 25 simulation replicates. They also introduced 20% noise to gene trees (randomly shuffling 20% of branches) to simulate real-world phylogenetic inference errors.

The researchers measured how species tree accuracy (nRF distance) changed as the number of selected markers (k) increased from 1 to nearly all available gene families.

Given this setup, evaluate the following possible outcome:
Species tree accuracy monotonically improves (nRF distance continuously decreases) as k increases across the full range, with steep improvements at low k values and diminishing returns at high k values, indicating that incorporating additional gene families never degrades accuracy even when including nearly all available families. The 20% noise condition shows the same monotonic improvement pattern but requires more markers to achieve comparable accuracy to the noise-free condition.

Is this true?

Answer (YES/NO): YES